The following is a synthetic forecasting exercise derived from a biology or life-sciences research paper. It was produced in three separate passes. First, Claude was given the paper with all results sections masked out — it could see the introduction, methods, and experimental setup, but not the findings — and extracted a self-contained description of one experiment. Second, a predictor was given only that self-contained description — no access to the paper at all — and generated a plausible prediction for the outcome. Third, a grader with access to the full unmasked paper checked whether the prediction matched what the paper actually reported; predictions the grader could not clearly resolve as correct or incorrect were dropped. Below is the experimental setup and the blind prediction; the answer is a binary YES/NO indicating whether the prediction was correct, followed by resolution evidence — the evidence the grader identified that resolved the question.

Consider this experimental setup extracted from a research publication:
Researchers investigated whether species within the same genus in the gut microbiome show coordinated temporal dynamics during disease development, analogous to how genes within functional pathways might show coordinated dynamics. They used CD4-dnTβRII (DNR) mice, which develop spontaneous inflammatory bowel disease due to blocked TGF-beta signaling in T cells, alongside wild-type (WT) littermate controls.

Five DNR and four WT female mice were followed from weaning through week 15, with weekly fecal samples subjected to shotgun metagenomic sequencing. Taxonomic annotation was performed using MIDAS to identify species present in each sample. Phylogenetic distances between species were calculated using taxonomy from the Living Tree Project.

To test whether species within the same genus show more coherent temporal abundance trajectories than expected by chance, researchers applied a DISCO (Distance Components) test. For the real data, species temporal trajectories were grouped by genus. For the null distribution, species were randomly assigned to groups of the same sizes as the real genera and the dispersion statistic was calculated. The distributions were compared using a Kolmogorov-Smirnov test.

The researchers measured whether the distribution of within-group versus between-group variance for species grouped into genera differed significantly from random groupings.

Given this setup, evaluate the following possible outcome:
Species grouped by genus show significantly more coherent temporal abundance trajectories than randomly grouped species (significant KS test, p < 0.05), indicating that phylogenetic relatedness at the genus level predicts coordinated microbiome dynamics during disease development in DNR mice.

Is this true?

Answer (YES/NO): NO